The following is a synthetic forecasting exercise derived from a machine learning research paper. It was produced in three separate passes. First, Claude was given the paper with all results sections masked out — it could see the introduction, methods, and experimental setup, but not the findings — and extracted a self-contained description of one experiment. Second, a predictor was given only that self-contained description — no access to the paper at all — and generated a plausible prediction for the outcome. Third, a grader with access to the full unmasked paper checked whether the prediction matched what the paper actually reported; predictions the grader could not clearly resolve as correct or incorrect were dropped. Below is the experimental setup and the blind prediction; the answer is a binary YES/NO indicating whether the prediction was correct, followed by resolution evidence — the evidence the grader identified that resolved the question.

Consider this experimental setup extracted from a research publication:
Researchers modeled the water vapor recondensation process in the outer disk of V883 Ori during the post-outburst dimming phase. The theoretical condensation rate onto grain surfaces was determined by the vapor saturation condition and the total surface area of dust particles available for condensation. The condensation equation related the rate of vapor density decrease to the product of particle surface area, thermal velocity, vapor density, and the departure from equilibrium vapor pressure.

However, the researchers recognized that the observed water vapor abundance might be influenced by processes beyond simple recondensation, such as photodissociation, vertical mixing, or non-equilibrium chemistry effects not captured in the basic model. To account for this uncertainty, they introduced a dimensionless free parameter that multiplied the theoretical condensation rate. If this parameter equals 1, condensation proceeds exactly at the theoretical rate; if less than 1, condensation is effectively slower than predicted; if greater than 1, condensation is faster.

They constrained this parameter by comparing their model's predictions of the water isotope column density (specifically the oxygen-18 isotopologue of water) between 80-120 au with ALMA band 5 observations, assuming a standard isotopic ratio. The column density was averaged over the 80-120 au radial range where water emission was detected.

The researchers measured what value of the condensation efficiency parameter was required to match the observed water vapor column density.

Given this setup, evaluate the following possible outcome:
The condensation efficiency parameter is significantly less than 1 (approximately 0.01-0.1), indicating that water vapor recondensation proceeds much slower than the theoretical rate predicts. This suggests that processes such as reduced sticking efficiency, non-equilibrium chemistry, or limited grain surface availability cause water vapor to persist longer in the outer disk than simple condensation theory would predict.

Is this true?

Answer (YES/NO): NO